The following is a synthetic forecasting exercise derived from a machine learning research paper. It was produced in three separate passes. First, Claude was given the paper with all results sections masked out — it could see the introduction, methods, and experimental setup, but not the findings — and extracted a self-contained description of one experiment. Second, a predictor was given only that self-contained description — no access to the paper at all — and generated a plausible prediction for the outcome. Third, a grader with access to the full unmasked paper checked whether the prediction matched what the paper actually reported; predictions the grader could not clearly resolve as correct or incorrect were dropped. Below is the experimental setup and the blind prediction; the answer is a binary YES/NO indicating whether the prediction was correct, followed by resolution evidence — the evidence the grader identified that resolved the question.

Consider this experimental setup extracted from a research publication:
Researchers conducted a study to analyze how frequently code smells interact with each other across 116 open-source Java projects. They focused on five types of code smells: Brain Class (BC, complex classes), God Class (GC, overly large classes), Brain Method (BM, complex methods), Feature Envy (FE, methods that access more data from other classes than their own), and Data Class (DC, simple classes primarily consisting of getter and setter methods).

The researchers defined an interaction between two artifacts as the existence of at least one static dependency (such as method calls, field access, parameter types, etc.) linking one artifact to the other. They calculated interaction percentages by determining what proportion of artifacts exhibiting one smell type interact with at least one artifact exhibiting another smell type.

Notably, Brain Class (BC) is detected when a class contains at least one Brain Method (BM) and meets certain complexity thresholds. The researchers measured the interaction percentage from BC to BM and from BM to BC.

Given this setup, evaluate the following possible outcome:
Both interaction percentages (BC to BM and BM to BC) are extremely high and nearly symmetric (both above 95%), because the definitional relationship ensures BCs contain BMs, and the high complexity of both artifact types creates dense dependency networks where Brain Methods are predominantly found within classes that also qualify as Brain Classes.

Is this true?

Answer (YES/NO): NO